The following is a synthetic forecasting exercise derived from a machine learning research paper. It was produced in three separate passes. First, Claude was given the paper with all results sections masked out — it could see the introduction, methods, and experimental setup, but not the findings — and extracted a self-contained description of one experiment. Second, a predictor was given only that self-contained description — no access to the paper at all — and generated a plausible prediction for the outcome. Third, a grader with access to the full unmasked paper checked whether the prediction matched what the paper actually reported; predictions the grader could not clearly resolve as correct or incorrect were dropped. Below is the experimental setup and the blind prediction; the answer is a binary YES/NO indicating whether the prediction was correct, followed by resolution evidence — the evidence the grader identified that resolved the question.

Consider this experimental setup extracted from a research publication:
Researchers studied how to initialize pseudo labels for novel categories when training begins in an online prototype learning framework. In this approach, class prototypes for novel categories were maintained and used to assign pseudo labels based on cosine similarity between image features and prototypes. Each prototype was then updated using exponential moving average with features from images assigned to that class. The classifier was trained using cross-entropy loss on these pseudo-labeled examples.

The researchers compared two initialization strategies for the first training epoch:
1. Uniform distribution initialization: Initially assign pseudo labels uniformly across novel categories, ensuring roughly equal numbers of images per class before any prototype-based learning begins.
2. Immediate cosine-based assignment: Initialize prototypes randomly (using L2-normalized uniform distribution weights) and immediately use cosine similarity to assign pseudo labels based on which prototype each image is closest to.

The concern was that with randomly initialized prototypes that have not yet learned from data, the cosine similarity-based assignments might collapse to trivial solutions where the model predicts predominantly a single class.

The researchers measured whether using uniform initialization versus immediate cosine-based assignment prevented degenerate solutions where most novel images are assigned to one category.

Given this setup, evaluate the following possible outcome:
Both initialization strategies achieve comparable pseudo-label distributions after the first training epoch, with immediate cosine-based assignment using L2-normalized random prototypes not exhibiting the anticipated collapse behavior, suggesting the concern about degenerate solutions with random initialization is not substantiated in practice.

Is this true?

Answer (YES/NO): NO